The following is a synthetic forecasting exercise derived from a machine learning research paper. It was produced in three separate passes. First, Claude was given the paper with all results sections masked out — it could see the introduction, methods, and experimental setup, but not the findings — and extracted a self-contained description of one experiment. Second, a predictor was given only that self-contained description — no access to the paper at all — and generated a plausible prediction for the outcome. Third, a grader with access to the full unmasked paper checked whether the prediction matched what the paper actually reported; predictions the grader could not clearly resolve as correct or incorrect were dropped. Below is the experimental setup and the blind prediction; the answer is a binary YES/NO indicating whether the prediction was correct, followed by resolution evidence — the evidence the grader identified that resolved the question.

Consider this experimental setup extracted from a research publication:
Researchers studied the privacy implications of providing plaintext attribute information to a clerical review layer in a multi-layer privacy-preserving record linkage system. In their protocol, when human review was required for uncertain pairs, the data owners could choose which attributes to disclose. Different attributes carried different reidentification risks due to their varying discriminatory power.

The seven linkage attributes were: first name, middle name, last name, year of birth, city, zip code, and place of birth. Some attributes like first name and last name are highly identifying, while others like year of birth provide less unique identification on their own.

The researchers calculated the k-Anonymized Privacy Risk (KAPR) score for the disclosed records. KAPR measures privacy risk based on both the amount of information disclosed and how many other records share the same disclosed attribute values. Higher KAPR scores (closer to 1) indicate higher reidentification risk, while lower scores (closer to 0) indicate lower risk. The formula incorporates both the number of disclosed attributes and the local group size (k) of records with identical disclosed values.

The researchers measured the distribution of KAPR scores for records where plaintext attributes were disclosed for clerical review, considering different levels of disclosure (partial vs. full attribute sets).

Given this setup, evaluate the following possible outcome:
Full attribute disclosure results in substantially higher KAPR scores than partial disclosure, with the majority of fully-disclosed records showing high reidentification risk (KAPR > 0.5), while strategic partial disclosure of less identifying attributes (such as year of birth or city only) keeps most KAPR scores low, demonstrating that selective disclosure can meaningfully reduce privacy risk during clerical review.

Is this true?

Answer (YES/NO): NO